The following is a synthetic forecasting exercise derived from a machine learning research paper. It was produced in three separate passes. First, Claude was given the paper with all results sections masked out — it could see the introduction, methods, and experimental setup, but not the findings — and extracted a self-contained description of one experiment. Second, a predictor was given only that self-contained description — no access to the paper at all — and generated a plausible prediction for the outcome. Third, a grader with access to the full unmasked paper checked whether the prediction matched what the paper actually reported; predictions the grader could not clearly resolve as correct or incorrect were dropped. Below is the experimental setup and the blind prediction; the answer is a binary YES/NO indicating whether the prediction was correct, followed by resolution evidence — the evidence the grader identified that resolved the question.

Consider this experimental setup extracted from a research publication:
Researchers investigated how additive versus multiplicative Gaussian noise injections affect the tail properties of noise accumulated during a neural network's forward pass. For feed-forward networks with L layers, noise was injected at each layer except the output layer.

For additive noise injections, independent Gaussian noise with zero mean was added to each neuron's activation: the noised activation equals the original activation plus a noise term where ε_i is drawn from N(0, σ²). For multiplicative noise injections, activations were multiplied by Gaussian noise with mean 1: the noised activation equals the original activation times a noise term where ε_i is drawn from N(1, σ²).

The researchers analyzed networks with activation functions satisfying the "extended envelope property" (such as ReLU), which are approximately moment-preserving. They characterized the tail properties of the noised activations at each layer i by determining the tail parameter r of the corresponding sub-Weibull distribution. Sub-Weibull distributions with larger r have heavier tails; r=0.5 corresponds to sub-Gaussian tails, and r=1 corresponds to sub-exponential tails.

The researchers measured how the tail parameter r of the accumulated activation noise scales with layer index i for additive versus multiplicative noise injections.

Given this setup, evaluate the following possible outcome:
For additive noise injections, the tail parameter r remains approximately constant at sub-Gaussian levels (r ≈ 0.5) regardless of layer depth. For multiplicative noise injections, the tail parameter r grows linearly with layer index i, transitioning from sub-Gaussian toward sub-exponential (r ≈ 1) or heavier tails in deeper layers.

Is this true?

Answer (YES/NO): YES